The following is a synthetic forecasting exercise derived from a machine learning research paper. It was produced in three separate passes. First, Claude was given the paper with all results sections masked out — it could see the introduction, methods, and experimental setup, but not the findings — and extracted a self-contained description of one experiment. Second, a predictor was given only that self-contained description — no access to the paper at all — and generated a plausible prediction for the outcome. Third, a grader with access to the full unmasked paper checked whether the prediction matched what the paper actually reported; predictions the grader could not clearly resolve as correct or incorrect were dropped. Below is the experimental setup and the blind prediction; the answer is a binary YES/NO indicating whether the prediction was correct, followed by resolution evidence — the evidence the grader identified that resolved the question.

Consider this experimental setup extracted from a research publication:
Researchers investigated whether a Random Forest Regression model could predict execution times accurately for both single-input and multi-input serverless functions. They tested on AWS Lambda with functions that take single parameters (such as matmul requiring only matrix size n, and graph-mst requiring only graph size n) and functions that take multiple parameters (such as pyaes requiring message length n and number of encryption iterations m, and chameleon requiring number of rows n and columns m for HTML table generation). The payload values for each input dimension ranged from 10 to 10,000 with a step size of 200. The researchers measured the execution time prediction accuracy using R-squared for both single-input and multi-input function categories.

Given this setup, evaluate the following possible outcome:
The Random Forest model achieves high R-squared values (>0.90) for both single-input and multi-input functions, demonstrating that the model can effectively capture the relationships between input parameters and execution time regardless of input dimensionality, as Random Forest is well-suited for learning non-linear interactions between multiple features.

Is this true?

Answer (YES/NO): YES